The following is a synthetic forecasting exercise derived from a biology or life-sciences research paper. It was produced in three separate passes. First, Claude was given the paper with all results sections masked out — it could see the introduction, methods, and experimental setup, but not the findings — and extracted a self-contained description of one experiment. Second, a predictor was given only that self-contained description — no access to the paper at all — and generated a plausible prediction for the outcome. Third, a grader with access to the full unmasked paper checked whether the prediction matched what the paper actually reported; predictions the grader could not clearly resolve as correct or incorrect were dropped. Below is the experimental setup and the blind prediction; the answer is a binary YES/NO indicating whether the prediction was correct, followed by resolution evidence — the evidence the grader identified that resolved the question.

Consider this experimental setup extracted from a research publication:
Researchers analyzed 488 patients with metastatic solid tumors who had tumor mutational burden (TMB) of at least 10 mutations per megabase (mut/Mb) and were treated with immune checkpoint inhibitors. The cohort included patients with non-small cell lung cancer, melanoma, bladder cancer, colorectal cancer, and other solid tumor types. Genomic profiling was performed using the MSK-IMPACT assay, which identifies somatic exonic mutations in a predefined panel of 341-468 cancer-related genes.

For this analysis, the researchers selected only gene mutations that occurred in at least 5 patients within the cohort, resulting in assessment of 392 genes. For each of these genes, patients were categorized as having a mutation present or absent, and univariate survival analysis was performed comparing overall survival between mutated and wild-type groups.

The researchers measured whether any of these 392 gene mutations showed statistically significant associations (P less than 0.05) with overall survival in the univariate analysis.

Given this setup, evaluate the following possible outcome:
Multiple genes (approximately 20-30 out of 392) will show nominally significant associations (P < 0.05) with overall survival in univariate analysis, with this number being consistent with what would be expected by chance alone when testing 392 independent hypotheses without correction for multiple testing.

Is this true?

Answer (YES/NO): YES